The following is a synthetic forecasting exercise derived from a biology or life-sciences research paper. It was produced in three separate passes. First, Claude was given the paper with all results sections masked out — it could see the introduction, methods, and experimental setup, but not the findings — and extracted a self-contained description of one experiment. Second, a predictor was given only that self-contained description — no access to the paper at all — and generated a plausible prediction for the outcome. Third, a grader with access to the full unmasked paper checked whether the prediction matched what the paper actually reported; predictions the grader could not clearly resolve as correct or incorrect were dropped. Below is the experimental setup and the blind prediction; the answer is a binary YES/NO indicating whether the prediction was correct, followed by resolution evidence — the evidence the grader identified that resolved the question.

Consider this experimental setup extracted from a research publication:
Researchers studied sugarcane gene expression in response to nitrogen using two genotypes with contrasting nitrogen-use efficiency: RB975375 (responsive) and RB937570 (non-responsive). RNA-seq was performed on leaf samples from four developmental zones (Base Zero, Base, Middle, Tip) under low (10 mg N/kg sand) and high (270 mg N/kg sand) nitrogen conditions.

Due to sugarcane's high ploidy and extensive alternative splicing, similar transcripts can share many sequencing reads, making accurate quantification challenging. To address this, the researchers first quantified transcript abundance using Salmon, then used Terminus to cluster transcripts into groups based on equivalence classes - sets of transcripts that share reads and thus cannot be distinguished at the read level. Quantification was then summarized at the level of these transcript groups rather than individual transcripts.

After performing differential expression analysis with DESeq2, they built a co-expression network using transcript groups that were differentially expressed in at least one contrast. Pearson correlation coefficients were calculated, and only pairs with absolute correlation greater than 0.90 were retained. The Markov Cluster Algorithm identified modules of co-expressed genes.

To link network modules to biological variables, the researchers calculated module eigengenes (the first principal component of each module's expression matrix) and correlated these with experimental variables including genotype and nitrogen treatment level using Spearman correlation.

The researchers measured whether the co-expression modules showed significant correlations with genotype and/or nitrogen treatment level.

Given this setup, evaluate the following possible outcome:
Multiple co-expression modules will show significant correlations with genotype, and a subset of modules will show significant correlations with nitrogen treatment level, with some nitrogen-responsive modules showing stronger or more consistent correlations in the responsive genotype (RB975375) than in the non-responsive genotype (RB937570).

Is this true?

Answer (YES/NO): NO